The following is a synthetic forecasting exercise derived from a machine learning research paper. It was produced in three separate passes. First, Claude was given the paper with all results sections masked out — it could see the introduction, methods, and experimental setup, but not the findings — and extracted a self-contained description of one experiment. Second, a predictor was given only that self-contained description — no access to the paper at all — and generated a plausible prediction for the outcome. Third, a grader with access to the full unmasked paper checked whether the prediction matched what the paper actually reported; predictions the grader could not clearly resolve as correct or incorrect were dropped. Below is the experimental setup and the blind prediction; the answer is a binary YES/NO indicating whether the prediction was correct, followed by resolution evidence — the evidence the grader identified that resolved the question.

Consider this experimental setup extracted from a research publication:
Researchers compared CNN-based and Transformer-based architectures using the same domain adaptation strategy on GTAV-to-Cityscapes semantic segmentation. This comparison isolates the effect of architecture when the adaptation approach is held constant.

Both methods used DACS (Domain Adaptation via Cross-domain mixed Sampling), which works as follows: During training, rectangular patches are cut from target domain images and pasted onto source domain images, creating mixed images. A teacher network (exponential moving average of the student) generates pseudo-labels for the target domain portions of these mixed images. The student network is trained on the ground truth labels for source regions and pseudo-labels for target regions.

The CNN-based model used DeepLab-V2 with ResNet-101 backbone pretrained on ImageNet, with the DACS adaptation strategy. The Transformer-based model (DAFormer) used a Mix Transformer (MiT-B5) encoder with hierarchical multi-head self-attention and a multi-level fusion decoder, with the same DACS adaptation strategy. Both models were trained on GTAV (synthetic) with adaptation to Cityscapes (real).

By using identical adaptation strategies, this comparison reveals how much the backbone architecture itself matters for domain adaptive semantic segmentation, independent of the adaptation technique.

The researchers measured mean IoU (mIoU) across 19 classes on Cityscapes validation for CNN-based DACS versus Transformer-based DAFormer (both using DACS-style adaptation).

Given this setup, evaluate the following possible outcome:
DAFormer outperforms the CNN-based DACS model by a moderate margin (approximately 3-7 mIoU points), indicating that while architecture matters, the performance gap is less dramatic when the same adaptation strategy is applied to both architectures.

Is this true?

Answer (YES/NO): NO